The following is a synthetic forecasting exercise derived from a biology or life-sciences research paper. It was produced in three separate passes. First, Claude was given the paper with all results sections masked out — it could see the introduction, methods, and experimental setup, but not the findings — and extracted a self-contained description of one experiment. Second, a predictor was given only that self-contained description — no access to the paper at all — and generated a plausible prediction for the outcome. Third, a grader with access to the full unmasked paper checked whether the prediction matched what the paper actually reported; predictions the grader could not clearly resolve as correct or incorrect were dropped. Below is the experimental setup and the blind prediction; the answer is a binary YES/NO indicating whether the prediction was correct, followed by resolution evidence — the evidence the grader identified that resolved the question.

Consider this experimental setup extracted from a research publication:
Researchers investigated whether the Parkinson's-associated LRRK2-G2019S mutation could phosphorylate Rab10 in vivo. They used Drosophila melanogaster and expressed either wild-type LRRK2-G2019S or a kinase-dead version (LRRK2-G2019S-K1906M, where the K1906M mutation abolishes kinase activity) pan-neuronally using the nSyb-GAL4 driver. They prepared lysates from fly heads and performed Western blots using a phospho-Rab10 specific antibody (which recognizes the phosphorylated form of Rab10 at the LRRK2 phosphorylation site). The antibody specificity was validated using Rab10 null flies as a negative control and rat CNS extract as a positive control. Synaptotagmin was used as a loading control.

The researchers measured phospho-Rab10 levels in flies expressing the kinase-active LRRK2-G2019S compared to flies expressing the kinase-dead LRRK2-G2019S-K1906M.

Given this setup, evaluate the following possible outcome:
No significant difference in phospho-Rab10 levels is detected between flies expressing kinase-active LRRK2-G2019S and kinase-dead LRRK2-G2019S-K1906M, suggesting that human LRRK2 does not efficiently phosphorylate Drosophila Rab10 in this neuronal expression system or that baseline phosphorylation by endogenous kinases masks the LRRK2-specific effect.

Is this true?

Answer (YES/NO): NO